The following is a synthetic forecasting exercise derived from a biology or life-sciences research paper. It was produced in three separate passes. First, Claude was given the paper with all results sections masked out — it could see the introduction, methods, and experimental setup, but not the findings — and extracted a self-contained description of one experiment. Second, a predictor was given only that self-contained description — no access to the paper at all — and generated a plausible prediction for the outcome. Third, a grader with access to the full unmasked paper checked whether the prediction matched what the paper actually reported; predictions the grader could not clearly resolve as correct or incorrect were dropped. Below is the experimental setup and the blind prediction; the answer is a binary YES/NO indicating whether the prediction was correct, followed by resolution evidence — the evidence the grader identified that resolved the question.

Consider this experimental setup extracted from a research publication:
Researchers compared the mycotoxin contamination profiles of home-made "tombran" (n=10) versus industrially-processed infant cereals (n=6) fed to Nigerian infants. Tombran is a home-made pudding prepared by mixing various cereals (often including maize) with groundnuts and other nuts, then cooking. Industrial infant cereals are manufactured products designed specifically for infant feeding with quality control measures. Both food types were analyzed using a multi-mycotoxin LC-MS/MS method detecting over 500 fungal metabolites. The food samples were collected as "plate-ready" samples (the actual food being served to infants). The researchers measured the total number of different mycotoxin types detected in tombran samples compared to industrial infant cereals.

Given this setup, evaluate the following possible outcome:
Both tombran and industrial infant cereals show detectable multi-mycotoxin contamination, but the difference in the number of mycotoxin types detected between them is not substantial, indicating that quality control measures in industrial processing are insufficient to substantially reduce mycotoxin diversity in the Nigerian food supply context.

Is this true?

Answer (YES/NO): NO